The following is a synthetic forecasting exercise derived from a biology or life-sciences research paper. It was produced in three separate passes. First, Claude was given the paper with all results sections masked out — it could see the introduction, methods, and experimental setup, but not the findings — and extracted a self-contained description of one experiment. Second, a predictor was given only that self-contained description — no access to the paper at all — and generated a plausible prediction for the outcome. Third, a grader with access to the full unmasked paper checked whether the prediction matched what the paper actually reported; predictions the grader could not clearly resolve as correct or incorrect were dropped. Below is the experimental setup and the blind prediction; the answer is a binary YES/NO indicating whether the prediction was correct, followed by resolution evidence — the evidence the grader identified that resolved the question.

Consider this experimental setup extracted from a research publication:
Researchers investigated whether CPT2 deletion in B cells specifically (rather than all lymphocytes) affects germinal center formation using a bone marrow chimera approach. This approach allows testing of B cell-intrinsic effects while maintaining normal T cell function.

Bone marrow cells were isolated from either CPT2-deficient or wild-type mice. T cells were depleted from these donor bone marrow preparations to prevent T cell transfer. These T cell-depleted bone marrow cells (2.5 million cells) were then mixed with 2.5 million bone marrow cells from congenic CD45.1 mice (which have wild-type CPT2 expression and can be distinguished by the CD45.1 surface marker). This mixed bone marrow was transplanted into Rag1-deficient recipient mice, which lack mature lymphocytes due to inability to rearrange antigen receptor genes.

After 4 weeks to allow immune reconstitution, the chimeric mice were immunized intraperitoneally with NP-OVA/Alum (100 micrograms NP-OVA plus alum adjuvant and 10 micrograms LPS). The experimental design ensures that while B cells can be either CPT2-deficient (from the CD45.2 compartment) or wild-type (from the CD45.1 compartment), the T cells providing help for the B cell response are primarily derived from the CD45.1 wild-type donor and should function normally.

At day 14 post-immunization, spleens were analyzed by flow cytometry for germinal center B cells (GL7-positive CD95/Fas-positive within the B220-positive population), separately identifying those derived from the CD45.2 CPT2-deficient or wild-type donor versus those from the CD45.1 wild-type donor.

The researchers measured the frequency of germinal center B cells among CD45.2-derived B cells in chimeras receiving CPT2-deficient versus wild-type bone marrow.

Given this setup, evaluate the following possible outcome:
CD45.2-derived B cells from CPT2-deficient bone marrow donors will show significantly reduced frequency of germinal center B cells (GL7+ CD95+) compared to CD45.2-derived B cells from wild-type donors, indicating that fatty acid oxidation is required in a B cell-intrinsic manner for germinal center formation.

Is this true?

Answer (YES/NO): NO